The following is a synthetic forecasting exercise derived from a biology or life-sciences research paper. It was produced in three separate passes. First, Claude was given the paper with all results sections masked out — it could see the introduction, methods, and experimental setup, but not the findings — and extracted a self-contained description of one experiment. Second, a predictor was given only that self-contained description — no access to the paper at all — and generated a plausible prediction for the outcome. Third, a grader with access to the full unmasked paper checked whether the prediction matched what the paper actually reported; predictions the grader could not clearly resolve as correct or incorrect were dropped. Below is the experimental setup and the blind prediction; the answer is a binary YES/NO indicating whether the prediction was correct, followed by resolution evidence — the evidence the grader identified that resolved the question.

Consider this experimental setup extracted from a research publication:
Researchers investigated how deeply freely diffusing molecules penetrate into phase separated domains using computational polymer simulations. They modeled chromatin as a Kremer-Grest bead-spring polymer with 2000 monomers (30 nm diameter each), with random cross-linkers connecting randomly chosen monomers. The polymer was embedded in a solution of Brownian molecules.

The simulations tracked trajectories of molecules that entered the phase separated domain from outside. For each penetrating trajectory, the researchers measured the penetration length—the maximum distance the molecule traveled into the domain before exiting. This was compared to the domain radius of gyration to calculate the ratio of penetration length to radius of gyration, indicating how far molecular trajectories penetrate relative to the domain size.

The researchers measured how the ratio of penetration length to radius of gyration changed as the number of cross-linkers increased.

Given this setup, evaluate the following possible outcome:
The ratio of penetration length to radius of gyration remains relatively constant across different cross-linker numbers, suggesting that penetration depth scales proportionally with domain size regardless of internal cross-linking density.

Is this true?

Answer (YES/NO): NO